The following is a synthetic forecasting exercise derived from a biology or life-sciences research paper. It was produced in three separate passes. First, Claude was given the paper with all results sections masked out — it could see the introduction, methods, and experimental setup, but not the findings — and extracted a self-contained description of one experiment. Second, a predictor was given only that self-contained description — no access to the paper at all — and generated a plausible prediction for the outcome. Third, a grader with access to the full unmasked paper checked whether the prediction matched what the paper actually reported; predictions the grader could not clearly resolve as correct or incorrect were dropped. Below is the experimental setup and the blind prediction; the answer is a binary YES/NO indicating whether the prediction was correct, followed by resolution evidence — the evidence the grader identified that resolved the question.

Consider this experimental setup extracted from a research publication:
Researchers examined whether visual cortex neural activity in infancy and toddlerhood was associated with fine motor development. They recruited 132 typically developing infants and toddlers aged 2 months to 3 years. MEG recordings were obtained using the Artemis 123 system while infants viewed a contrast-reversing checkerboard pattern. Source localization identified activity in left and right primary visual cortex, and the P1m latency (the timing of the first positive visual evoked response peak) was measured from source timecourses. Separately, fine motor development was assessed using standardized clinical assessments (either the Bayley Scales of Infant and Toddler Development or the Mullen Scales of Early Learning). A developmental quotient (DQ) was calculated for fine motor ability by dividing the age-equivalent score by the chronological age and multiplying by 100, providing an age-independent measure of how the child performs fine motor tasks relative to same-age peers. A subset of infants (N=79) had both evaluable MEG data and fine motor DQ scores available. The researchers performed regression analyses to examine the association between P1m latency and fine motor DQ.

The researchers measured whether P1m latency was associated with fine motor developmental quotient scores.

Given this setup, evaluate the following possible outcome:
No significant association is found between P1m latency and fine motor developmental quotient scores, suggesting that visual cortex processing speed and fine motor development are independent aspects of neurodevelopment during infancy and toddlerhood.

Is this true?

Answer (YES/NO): NO